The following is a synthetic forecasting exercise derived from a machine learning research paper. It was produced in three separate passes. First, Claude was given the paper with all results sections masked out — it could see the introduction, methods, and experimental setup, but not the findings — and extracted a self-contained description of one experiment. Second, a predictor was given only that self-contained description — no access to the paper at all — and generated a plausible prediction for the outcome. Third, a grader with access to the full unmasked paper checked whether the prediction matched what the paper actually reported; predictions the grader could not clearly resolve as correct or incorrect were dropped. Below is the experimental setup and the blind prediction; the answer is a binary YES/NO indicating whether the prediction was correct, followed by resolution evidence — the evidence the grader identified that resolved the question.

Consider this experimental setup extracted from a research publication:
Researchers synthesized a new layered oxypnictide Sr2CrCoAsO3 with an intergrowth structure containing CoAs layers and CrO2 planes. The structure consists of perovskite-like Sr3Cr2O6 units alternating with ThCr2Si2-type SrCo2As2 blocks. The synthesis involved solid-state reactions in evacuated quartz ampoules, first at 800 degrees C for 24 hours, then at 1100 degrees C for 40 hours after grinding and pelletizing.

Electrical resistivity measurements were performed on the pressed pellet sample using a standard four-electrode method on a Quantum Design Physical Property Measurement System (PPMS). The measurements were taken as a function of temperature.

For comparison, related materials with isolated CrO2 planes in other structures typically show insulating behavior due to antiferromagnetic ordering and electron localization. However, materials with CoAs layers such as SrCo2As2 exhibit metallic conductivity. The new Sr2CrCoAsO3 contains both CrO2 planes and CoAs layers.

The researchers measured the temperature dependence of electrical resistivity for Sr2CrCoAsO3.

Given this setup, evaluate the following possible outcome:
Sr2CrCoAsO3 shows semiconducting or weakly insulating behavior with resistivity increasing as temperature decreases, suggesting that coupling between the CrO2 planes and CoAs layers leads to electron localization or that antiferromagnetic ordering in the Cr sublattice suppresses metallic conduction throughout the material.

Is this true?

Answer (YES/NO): NO